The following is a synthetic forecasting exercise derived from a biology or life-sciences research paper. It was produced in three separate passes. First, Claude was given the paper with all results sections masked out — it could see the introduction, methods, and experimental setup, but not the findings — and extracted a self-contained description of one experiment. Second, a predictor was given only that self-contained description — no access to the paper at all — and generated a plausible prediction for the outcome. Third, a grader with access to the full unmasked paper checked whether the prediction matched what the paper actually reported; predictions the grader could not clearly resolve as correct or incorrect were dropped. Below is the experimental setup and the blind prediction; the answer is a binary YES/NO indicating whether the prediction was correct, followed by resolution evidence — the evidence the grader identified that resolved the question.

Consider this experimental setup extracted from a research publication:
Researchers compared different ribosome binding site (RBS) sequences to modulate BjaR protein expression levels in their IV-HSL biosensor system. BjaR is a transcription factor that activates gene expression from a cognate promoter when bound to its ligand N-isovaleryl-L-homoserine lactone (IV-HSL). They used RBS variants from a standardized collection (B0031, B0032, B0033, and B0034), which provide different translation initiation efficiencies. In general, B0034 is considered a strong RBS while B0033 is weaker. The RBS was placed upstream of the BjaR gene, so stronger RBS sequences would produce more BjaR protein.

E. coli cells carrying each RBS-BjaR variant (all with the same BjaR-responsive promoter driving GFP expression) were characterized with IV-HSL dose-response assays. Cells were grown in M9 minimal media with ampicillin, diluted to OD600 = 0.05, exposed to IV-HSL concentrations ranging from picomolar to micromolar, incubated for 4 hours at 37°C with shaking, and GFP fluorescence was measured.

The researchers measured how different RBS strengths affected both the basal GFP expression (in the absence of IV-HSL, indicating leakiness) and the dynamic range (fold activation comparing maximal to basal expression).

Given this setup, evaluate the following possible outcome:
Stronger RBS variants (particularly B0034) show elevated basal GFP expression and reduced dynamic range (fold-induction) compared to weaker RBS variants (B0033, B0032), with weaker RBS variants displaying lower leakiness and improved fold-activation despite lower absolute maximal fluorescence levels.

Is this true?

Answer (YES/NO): NO